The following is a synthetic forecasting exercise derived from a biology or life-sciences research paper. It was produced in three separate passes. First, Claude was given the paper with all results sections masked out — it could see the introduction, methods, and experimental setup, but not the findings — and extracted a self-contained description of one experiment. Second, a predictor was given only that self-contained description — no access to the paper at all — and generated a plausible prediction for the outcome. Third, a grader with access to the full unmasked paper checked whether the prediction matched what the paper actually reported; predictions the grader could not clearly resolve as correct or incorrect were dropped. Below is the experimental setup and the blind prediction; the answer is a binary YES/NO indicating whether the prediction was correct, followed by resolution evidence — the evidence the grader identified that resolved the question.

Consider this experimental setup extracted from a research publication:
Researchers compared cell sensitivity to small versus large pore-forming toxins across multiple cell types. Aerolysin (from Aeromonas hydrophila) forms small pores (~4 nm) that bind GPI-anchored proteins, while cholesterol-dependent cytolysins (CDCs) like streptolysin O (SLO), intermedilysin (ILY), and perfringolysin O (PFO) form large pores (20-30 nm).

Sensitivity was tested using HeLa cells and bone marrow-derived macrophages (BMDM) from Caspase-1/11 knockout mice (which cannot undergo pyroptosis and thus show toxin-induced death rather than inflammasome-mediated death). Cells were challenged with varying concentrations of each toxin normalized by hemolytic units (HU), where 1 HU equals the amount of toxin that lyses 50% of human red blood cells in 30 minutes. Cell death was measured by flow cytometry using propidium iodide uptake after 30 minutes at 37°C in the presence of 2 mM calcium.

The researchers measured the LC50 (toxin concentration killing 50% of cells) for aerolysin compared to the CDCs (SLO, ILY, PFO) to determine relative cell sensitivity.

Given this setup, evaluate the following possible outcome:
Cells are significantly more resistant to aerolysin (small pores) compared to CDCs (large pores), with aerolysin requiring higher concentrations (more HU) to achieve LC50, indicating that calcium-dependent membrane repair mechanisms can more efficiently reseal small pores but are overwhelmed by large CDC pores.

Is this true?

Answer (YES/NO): NO